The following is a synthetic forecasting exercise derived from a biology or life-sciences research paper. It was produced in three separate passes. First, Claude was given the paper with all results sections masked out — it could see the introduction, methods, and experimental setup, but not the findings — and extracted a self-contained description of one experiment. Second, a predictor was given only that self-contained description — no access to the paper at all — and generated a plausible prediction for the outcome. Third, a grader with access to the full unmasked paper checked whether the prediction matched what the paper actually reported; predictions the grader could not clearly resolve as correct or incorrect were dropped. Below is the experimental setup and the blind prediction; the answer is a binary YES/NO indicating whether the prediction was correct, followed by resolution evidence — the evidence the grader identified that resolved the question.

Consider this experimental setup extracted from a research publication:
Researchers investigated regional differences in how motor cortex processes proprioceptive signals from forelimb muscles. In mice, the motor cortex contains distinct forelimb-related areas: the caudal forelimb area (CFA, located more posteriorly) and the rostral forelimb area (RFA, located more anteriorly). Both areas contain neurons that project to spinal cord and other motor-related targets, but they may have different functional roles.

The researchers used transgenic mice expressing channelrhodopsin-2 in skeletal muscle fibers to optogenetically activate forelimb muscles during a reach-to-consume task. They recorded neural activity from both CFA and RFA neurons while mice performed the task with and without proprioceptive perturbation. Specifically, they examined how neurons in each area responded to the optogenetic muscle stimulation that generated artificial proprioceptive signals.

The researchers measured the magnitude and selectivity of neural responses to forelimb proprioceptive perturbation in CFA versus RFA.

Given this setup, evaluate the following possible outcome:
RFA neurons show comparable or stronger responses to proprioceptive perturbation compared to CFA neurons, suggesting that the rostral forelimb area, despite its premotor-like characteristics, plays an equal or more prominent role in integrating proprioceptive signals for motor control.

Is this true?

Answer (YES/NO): NO